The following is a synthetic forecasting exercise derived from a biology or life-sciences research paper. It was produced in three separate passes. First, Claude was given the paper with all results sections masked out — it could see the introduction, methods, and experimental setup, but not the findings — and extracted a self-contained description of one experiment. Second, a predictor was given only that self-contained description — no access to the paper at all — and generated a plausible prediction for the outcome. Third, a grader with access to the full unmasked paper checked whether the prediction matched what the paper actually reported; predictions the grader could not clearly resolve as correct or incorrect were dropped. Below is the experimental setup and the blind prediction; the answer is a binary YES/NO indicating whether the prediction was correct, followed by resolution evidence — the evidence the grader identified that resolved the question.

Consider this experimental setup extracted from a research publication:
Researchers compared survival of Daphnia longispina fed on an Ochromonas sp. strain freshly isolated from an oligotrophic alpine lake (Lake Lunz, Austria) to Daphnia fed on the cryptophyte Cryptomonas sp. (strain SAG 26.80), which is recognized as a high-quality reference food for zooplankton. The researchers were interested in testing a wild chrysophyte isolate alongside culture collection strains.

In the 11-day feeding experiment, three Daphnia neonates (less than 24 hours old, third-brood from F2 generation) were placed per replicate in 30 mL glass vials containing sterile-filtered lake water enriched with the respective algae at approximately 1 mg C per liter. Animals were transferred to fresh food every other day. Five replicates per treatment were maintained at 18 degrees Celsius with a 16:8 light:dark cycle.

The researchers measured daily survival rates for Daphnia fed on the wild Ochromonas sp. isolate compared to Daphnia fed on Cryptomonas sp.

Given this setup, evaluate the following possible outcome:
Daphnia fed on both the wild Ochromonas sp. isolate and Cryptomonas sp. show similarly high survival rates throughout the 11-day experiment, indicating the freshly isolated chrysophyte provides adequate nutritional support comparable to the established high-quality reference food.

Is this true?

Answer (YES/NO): YES